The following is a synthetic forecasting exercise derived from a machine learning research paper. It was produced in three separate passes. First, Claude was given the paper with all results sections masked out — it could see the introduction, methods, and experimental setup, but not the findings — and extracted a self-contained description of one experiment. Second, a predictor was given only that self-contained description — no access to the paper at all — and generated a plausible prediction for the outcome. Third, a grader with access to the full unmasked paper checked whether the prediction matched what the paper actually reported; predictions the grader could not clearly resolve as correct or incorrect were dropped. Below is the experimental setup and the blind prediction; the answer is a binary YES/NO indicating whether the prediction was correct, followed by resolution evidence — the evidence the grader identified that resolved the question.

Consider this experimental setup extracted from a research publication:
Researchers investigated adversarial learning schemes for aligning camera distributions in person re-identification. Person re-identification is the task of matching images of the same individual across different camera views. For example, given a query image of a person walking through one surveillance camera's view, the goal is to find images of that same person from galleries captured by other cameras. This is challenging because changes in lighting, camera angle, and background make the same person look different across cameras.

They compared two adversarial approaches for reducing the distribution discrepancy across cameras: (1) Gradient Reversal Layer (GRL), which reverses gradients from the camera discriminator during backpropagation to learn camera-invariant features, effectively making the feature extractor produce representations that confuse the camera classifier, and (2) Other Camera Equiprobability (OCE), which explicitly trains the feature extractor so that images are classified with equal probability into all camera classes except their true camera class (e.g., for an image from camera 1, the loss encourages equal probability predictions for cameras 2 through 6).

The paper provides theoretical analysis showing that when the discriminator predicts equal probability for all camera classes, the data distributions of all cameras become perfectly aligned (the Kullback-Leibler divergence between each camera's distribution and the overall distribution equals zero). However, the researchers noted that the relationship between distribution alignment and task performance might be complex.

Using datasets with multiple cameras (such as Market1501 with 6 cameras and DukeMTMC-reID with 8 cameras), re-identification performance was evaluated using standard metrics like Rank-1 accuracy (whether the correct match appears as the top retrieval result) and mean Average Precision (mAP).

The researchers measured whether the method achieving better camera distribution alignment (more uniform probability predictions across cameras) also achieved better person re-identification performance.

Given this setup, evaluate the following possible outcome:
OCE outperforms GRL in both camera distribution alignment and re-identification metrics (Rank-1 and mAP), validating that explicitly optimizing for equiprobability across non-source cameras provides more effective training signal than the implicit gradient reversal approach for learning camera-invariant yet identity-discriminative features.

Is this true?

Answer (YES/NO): NO